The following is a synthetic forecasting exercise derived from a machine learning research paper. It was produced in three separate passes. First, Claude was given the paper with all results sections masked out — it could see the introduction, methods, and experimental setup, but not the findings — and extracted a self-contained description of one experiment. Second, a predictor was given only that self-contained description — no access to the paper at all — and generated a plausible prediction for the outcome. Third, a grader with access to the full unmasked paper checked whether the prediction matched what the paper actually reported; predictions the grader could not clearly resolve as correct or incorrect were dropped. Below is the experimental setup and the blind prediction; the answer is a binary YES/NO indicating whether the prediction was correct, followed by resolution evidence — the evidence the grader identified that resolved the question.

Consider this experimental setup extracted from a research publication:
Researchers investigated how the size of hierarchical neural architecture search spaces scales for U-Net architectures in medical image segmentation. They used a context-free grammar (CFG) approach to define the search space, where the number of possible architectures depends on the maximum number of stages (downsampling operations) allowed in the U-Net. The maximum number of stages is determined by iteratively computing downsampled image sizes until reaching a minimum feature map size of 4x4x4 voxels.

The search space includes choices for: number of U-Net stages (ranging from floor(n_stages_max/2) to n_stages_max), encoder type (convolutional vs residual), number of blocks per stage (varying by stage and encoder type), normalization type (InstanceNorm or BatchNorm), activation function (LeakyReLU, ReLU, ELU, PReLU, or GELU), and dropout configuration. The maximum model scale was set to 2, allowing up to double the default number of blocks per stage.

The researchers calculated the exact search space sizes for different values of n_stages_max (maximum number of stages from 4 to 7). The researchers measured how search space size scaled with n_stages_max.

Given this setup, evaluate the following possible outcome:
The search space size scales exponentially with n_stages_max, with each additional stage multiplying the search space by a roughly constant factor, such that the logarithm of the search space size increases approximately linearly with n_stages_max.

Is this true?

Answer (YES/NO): YES